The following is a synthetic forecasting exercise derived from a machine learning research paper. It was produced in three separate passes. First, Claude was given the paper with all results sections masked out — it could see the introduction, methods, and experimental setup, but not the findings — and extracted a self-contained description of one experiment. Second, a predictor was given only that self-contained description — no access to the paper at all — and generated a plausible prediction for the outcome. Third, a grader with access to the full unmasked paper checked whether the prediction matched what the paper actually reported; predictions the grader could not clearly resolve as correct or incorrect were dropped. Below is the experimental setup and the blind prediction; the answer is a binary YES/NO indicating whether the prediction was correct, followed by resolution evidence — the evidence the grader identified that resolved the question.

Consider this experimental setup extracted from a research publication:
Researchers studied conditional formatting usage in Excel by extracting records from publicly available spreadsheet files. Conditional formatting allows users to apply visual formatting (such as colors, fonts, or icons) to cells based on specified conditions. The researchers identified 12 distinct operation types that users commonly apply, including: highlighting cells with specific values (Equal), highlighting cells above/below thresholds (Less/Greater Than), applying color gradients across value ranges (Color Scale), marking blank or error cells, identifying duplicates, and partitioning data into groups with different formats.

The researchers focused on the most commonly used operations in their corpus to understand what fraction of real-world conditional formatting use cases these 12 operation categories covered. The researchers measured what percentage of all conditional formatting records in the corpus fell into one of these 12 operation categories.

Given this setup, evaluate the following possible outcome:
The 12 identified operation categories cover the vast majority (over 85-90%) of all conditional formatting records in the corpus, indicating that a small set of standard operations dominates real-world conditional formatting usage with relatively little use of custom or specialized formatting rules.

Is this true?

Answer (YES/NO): YES